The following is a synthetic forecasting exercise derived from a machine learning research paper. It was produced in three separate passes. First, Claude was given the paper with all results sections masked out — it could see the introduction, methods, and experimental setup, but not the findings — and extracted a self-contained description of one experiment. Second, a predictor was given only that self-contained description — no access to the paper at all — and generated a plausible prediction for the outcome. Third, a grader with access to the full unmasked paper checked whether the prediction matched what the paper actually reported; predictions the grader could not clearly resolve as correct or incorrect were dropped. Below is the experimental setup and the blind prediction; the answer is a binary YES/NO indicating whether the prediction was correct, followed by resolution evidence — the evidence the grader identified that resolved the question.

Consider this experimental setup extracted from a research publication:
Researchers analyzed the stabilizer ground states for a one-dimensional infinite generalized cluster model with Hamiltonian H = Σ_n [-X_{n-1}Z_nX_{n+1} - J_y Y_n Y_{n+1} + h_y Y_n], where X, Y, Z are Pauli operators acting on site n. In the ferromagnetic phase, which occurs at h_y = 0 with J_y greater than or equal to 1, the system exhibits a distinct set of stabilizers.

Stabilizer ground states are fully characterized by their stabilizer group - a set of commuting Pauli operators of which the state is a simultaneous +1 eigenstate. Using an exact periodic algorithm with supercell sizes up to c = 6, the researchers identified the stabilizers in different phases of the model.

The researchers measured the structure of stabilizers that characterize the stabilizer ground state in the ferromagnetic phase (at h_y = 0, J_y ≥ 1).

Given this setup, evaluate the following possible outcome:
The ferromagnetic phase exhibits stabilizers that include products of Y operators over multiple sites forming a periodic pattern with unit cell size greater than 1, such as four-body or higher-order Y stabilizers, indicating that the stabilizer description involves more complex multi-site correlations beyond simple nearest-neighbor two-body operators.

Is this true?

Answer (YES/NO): NO